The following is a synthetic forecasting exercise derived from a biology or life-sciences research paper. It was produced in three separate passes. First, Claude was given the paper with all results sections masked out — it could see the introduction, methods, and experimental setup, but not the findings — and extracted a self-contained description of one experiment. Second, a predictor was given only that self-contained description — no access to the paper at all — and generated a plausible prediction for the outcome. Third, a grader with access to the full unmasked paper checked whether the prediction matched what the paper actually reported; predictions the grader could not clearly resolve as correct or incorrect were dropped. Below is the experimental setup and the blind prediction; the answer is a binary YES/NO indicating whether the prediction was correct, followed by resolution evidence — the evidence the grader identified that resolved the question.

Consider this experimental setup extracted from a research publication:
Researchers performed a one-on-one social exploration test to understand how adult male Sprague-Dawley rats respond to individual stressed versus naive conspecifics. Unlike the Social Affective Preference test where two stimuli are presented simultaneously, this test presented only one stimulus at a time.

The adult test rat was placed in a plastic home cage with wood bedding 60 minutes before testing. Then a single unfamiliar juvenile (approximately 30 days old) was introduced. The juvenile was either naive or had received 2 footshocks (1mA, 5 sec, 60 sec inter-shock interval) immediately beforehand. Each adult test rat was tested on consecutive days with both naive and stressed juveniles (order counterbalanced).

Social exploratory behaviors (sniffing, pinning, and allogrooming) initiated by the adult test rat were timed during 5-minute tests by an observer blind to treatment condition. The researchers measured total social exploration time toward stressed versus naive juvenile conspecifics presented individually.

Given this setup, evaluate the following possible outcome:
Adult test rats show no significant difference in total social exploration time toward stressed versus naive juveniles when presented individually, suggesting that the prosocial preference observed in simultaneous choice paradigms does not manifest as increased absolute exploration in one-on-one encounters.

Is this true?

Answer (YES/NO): NO